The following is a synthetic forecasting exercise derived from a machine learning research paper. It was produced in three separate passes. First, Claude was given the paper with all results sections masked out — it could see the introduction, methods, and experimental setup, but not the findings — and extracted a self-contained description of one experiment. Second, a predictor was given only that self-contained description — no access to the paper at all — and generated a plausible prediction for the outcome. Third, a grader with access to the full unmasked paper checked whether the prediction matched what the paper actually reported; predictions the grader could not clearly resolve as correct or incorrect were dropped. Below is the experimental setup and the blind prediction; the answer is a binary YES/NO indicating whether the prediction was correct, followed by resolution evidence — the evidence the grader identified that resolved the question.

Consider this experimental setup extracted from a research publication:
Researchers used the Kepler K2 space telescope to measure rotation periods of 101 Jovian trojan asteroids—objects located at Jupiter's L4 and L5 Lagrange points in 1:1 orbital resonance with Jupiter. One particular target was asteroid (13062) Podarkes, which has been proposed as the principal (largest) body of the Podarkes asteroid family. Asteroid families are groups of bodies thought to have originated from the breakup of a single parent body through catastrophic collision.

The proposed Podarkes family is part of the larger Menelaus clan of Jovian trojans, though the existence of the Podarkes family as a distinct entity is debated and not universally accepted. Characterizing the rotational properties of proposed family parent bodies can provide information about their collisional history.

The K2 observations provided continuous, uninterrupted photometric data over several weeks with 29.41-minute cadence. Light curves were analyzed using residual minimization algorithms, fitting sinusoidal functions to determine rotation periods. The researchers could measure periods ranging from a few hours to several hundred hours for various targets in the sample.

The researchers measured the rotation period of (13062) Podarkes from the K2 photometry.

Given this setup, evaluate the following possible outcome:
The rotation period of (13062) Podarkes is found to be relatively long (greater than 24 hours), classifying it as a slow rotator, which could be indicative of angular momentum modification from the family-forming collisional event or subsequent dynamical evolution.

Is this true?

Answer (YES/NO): YES